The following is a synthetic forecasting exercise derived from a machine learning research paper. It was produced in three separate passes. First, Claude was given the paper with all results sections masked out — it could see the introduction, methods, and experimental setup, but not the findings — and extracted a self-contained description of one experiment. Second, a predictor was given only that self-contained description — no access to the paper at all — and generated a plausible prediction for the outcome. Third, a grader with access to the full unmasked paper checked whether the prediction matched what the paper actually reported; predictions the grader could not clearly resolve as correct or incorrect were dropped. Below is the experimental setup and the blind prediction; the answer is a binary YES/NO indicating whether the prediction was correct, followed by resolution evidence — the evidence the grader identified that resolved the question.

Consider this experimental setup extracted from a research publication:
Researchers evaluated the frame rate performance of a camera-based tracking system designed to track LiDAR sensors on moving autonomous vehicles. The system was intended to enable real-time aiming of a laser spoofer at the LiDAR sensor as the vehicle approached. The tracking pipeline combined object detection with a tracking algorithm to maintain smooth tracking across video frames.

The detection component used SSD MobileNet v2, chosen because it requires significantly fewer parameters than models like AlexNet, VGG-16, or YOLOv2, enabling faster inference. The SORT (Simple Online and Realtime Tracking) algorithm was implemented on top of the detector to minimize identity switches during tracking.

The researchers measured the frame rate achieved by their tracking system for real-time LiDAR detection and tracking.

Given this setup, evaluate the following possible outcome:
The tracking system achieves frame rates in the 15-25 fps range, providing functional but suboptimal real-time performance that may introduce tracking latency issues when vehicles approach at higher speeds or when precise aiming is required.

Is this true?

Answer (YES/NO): NO